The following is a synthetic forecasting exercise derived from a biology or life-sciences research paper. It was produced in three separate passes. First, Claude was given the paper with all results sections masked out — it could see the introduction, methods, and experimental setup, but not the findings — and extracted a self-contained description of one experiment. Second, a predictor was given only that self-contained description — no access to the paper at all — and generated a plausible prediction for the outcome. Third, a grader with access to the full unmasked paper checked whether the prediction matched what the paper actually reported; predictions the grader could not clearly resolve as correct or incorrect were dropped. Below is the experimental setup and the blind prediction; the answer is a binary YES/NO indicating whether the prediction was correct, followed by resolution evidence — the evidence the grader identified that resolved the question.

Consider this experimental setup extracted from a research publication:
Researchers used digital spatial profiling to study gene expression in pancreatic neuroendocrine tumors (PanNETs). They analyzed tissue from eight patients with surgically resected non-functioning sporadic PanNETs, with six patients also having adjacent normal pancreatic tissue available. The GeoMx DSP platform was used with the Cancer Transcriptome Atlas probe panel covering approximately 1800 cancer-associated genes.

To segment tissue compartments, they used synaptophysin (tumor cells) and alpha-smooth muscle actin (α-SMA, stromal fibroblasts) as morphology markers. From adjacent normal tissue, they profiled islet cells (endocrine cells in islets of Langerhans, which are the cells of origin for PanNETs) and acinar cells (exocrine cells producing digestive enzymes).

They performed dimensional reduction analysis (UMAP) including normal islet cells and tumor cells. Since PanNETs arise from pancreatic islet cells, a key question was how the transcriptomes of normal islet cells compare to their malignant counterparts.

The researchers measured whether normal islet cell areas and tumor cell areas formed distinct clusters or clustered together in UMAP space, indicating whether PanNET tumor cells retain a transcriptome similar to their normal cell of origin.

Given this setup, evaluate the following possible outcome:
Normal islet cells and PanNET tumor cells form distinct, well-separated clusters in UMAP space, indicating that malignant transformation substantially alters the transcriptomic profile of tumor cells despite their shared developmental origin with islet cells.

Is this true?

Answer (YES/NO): YES